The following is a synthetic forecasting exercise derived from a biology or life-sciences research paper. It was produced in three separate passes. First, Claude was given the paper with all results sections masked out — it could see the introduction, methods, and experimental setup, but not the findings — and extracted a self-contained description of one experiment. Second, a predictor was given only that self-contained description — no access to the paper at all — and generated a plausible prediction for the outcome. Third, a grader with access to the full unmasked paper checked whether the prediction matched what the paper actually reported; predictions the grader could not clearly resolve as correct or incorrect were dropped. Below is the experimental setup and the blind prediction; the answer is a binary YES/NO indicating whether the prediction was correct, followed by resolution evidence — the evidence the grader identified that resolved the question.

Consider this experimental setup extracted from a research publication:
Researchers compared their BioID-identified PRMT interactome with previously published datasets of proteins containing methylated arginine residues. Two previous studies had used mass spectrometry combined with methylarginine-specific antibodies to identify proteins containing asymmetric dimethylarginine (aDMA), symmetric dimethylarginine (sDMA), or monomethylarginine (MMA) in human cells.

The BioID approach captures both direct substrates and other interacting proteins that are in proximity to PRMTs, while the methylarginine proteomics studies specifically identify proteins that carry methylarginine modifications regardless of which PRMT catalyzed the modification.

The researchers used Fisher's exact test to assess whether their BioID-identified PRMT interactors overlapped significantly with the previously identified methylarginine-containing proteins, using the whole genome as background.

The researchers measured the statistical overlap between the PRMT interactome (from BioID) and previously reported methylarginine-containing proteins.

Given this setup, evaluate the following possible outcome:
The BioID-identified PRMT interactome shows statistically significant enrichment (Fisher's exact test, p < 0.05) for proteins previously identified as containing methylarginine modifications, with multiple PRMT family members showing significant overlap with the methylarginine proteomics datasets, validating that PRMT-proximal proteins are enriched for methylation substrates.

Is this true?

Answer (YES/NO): YES